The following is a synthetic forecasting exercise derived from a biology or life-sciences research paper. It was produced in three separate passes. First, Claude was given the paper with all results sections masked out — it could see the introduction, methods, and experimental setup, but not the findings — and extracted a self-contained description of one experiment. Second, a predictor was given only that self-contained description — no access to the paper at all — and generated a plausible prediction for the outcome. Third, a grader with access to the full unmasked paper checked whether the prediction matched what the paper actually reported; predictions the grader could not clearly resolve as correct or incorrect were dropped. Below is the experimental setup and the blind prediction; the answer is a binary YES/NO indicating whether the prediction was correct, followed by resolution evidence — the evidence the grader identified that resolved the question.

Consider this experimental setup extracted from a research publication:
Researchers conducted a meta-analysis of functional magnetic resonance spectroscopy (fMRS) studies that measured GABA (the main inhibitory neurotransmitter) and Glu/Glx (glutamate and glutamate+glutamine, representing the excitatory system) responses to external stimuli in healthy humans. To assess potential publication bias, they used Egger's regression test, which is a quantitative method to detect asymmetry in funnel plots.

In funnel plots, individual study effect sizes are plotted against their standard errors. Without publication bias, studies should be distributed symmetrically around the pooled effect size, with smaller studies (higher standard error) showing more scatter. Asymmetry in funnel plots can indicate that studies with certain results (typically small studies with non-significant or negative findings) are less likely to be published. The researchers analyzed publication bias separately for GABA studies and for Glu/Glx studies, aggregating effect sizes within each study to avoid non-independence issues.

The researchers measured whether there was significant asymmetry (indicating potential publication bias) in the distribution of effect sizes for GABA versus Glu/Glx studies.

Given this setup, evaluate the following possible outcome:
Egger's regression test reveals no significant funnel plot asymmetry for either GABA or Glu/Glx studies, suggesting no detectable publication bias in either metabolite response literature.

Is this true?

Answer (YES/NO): NO